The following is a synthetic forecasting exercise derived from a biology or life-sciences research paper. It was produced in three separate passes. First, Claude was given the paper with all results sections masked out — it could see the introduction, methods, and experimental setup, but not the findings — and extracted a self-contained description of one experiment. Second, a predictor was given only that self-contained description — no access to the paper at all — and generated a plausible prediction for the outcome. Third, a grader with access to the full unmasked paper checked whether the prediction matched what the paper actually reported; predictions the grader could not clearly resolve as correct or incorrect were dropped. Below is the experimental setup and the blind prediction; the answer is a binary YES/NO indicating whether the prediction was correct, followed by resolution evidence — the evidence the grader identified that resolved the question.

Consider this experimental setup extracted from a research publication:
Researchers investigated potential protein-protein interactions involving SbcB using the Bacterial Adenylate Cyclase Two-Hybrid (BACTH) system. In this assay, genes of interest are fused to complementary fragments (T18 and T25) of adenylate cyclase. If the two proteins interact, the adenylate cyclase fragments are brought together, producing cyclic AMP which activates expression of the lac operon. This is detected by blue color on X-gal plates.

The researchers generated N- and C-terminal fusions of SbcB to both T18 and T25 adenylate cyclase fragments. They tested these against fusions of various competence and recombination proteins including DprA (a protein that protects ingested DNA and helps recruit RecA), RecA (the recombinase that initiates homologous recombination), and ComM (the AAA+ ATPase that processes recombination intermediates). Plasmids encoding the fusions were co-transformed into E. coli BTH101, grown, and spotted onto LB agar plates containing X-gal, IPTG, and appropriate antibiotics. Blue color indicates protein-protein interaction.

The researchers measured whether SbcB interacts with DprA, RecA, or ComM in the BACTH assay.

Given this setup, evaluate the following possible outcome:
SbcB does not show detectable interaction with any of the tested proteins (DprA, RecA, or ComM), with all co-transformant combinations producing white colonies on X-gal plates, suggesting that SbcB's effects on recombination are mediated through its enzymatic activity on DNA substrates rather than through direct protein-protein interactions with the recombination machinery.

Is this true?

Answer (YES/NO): NO